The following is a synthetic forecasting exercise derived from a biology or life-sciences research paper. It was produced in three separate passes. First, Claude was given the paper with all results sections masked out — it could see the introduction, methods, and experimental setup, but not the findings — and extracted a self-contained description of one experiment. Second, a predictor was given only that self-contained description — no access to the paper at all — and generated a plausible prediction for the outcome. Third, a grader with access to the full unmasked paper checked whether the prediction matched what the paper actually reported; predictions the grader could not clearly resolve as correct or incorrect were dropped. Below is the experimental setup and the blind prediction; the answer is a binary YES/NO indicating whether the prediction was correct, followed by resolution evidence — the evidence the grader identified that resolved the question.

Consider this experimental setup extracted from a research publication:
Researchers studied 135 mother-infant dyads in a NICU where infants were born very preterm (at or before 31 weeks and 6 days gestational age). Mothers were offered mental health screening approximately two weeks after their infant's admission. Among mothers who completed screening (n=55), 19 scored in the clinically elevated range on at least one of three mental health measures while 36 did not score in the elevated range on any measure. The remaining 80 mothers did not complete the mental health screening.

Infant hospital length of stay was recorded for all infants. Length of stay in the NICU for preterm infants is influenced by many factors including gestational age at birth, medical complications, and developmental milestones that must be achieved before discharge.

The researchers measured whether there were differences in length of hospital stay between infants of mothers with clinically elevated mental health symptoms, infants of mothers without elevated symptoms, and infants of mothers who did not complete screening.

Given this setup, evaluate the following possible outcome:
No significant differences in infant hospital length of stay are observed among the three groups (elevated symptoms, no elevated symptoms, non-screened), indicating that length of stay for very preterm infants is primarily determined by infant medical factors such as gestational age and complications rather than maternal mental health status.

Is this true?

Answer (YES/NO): NO